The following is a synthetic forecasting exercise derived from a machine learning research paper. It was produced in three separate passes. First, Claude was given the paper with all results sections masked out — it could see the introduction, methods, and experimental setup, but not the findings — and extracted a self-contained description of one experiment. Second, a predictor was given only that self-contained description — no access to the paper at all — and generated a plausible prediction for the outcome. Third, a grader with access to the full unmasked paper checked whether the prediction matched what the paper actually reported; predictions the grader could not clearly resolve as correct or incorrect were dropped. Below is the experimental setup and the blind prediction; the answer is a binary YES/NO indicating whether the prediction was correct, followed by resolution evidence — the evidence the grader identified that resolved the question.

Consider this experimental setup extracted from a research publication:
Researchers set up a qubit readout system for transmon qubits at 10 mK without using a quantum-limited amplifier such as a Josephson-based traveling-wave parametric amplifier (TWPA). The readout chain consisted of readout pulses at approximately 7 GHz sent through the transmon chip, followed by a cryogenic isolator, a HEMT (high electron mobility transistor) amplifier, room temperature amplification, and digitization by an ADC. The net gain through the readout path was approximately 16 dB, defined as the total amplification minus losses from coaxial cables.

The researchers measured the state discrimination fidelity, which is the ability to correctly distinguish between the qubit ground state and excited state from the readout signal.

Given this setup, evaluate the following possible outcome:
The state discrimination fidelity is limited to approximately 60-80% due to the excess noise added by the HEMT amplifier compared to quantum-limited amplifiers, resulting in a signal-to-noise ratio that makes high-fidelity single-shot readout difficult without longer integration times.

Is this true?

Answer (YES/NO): NO